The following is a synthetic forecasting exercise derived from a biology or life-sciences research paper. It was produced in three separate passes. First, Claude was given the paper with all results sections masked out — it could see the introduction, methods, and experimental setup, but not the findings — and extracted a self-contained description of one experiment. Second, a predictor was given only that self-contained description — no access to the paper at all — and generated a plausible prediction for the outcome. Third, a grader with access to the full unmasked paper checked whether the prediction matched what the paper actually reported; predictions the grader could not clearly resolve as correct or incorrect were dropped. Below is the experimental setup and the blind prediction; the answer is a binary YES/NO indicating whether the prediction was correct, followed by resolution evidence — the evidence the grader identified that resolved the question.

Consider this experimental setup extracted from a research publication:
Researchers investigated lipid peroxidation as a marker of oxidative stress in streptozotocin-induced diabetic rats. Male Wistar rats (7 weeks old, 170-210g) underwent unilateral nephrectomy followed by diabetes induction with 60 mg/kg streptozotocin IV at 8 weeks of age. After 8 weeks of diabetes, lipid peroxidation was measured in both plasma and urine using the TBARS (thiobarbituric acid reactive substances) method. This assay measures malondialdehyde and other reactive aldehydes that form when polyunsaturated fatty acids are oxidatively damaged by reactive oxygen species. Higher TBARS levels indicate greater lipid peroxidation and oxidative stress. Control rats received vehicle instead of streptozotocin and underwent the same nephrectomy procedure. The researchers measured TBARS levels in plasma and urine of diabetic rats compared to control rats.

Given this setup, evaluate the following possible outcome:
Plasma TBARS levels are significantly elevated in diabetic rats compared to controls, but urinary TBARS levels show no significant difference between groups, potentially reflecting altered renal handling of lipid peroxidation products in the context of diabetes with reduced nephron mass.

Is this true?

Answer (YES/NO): NO